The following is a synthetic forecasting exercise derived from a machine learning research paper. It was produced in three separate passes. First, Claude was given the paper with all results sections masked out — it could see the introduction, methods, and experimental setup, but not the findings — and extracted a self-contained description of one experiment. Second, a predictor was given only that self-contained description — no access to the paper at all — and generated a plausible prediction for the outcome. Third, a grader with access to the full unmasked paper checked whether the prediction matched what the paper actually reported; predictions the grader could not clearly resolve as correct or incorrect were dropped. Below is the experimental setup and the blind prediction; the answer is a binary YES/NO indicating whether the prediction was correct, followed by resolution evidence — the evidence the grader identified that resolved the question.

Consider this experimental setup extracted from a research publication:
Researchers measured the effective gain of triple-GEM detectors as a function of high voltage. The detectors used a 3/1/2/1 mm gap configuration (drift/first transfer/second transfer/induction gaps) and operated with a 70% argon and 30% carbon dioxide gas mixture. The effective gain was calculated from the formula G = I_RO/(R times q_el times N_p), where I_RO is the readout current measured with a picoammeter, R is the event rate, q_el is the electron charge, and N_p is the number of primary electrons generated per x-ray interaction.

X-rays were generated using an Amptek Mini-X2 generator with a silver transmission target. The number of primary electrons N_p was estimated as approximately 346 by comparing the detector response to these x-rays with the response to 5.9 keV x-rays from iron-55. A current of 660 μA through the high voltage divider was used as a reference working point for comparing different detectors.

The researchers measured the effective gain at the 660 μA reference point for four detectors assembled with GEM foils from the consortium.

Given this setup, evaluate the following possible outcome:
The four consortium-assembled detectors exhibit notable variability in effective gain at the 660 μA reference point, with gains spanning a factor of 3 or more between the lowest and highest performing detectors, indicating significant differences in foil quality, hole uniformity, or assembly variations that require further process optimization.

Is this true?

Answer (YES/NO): NO